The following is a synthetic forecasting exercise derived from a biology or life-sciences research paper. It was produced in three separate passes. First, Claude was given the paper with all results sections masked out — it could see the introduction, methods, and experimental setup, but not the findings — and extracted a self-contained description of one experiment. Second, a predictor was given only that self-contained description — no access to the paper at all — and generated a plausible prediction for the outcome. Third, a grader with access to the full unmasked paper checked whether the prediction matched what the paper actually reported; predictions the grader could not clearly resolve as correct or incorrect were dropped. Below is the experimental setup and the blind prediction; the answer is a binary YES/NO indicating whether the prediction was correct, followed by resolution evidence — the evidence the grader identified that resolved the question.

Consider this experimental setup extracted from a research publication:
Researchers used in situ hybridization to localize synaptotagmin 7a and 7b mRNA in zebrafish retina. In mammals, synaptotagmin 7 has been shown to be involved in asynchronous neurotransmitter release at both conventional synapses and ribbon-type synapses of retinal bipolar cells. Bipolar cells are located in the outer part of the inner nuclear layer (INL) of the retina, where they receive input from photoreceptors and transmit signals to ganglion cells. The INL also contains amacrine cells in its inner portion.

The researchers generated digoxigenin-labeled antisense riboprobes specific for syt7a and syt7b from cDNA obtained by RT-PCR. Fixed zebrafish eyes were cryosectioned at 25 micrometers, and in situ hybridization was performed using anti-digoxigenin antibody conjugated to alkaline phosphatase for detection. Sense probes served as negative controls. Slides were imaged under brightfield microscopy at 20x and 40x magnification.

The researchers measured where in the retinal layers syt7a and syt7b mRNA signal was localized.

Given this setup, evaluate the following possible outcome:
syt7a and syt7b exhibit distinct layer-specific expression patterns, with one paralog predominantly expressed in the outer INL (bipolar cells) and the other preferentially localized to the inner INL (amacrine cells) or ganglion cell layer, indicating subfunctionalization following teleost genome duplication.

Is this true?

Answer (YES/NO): NO